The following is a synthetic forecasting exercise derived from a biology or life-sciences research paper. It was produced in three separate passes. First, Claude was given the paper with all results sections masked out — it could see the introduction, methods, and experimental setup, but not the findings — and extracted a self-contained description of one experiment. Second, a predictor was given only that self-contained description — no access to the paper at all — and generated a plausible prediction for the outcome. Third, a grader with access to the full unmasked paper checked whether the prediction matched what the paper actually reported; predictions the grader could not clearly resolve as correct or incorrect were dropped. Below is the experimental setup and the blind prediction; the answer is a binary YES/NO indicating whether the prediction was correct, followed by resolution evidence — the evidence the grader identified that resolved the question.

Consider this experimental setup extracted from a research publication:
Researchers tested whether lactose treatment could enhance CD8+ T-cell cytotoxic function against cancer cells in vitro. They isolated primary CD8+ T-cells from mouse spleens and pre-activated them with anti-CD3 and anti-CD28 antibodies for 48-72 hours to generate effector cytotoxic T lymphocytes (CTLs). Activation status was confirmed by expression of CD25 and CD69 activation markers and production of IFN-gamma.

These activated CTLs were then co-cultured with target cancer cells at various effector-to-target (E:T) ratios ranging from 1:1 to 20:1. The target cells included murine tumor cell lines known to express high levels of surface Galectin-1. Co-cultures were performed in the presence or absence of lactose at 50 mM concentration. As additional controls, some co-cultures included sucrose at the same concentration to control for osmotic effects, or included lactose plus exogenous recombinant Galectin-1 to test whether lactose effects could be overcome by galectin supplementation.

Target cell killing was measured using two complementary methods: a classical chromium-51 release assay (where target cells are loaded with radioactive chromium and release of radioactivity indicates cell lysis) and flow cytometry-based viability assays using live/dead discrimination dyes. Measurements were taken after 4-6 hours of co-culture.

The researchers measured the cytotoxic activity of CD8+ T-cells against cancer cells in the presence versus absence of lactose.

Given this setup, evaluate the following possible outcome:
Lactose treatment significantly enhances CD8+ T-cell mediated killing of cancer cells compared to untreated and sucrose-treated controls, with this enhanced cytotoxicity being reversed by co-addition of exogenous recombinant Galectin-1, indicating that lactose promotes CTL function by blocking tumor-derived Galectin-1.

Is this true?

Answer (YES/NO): NO